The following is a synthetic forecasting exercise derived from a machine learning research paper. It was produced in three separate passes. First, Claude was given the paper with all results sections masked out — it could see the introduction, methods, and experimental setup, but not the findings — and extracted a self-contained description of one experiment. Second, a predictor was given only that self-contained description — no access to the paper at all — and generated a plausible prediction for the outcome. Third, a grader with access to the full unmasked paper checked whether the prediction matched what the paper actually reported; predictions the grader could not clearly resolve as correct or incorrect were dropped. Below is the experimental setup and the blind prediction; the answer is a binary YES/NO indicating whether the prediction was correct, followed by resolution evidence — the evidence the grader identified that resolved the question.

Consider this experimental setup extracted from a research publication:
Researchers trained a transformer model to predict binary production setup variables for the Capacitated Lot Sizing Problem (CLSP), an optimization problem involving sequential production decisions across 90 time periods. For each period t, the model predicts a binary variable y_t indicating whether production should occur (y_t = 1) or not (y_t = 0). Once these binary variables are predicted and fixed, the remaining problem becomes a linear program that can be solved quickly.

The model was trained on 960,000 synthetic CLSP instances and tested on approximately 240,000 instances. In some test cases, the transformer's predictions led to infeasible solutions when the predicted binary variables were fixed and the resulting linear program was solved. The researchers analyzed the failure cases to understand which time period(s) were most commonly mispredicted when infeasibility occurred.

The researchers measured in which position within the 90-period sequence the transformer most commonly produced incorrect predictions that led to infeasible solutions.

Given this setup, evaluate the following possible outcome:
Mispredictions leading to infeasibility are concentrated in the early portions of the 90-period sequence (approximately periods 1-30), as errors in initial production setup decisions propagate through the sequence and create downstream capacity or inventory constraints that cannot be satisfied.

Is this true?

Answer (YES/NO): NO